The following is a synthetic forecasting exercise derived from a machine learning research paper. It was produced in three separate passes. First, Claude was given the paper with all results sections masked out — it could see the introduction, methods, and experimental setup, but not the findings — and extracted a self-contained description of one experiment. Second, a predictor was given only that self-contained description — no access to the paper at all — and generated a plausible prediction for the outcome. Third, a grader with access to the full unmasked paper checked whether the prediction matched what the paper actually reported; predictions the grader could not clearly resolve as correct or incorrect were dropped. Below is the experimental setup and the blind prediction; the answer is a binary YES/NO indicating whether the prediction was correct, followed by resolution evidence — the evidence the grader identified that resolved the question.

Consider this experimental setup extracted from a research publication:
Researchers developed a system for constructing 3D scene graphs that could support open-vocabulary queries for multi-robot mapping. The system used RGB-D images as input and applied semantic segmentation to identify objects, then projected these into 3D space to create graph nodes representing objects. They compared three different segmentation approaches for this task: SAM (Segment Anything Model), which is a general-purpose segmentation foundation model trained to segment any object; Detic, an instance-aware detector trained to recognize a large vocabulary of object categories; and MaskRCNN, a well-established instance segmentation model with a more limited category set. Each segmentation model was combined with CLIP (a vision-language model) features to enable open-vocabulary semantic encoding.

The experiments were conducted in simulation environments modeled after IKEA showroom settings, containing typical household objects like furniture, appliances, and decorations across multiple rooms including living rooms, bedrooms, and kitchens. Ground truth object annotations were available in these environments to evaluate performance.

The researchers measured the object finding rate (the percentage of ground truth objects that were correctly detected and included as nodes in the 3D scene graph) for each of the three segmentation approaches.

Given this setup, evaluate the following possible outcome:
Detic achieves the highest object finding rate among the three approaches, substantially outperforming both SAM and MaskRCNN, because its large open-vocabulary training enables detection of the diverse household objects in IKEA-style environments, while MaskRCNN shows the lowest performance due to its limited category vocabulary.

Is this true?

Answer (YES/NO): NO